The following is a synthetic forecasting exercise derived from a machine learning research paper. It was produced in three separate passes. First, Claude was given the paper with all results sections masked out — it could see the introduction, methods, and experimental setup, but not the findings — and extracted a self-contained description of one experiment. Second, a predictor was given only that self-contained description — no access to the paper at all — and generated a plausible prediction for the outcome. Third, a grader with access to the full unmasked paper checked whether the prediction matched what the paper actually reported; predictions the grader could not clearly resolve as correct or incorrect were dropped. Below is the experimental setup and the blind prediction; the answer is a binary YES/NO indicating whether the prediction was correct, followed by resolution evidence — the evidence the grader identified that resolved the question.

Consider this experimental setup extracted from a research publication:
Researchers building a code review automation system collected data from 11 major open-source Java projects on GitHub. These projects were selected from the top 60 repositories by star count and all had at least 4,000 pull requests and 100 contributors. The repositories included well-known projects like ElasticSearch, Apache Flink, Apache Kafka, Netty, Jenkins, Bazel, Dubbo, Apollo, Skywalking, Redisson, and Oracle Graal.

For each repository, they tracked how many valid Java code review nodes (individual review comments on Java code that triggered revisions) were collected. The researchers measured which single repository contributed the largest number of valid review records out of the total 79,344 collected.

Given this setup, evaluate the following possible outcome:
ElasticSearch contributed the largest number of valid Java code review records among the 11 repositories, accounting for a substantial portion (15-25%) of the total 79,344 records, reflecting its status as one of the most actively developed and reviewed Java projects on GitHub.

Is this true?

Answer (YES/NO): NO